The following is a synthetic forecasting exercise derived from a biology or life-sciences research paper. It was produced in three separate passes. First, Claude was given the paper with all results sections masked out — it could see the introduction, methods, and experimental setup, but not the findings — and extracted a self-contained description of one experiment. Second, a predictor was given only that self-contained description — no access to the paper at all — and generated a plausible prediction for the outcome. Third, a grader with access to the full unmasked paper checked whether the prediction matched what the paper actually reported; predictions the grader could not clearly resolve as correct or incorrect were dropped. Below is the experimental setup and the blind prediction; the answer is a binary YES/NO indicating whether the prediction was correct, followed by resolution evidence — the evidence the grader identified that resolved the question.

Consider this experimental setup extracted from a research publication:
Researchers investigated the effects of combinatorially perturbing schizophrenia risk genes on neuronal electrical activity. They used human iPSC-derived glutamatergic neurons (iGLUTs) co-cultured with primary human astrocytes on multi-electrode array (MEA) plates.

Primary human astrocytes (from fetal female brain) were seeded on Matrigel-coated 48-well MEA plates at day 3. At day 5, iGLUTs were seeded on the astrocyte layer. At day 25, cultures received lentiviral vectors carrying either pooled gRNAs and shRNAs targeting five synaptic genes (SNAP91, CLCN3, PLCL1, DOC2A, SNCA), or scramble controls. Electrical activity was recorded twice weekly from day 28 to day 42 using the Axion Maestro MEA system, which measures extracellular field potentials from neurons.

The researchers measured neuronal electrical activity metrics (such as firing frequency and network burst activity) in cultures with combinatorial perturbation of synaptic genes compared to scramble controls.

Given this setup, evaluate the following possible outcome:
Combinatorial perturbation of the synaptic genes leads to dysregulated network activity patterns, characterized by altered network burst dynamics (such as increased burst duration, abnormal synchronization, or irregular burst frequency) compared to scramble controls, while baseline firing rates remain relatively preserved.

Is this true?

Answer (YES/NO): NO